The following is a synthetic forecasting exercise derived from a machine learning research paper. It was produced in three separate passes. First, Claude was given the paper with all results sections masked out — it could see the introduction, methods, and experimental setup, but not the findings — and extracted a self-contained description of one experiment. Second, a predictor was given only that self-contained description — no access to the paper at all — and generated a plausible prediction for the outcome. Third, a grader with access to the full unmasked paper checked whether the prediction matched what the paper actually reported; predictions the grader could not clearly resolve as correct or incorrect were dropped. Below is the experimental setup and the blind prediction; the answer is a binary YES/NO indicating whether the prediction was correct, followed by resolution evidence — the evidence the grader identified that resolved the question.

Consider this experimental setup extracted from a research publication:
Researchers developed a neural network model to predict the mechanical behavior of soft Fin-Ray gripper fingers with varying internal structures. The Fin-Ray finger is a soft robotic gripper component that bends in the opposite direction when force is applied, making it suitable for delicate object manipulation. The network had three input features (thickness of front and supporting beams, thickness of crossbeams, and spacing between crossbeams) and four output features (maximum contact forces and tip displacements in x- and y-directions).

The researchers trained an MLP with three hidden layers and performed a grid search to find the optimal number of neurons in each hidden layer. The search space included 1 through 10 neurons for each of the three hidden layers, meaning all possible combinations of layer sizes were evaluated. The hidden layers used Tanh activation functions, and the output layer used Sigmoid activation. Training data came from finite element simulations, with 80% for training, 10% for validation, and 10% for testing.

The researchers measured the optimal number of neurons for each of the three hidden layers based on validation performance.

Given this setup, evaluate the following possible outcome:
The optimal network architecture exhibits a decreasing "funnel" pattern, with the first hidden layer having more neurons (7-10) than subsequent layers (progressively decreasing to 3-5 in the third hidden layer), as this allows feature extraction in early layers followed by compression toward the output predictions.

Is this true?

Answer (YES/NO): NO